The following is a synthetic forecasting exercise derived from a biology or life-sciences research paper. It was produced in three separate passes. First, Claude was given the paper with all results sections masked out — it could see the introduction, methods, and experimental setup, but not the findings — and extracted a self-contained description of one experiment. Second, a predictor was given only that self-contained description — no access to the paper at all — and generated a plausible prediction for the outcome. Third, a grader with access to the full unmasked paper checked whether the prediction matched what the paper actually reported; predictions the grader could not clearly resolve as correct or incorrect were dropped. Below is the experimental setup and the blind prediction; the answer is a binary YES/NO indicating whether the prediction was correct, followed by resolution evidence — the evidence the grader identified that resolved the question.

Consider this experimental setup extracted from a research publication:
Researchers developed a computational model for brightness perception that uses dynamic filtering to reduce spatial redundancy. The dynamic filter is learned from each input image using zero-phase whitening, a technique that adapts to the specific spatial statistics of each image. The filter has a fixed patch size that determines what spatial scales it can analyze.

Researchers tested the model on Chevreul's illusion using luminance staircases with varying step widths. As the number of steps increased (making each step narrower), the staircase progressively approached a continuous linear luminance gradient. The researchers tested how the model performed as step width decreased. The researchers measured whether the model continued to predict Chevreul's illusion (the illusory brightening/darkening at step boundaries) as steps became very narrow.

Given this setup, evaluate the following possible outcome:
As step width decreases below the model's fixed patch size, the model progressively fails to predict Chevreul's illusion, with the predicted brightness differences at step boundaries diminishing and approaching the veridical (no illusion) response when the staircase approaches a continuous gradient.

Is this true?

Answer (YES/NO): YES